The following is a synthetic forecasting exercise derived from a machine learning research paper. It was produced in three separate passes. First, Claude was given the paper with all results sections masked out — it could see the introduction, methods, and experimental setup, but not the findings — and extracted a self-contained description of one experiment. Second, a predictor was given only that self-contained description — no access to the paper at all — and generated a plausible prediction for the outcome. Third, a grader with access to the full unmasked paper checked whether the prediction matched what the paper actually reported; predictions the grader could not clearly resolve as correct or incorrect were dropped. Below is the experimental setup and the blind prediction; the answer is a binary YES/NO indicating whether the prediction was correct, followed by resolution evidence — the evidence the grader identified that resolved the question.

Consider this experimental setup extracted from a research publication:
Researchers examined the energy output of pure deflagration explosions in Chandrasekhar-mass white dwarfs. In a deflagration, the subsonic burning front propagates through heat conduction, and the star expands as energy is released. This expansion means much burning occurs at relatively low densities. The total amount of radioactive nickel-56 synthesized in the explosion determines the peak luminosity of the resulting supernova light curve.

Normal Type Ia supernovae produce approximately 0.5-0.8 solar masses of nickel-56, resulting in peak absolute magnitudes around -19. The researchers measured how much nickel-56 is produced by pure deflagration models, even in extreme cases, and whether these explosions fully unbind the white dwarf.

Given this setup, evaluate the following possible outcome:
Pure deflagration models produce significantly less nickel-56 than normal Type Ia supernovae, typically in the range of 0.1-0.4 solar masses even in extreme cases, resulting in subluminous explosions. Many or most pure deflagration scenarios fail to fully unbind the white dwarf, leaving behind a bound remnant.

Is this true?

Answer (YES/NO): NO